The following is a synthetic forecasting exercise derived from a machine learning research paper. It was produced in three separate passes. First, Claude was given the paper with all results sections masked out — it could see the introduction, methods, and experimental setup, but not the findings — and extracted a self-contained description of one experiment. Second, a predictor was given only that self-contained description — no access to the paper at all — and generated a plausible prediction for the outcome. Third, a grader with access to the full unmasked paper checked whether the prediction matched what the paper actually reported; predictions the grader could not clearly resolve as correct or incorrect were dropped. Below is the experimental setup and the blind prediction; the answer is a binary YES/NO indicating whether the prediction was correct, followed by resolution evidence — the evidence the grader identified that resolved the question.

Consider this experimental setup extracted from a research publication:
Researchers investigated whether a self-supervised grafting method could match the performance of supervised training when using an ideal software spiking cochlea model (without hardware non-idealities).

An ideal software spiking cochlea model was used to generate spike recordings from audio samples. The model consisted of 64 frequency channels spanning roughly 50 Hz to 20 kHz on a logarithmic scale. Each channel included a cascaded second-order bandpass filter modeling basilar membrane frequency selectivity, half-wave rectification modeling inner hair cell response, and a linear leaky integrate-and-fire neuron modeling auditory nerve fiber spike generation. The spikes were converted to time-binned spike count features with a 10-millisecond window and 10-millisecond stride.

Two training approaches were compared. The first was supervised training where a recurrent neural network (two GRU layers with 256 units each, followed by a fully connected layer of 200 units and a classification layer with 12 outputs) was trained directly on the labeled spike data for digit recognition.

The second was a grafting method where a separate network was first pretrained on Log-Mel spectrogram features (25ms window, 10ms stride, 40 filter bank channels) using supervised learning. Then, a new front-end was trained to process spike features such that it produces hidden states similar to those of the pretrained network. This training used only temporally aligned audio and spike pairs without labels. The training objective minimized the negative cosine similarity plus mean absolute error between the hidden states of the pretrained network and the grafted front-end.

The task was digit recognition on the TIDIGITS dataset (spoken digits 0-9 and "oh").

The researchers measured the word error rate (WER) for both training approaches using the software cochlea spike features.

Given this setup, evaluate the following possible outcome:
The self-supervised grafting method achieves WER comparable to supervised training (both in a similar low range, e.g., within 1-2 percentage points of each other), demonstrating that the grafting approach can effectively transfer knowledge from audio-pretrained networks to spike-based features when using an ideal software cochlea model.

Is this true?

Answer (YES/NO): YES